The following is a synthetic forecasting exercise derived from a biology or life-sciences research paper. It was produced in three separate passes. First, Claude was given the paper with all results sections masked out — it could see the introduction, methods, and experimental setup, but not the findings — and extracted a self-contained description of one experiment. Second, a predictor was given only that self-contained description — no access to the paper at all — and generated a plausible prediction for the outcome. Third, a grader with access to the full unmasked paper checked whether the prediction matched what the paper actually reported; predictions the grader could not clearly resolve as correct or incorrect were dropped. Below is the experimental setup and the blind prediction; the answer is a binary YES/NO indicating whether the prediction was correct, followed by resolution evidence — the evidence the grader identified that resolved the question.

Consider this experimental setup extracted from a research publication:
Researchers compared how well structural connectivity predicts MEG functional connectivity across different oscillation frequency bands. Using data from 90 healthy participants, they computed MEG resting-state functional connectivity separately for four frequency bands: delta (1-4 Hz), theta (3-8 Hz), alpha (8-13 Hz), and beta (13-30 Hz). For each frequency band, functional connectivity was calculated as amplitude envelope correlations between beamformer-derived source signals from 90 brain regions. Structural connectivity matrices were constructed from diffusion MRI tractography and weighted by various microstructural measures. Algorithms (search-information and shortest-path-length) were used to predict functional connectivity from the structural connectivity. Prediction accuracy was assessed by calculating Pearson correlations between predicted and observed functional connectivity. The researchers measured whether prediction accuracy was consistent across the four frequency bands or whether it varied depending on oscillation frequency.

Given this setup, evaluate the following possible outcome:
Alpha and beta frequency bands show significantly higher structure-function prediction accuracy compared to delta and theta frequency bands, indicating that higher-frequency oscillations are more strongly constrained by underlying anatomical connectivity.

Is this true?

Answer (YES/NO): NO